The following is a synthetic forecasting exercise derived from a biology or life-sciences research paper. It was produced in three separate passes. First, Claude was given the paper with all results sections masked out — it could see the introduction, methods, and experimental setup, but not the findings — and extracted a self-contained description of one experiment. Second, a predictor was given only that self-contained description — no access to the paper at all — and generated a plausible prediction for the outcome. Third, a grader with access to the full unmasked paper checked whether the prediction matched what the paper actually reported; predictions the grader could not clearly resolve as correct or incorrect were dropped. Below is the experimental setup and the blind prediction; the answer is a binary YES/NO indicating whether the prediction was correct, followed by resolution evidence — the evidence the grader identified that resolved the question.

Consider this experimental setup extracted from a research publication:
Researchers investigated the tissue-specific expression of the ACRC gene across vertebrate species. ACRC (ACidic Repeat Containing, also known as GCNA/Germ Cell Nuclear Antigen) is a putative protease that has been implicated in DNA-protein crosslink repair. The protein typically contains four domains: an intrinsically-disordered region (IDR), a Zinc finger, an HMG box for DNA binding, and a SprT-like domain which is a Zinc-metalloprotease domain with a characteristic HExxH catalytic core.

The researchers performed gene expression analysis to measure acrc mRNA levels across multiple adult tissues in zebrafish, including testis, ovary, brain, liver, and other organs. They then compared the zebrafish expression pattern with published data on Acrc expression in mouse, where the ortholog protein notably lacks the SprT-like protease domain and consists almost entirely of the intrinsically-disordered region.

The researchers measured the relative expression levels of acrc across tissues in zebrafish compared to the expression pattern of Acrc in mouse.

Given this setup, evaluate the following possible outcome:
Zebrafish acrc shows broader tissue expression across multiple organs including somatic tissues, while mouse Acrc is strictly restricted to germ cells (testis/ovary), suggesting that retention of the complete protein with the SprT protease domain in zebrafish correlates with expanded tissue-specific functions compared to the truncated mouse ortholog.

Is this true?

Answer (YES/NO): YES